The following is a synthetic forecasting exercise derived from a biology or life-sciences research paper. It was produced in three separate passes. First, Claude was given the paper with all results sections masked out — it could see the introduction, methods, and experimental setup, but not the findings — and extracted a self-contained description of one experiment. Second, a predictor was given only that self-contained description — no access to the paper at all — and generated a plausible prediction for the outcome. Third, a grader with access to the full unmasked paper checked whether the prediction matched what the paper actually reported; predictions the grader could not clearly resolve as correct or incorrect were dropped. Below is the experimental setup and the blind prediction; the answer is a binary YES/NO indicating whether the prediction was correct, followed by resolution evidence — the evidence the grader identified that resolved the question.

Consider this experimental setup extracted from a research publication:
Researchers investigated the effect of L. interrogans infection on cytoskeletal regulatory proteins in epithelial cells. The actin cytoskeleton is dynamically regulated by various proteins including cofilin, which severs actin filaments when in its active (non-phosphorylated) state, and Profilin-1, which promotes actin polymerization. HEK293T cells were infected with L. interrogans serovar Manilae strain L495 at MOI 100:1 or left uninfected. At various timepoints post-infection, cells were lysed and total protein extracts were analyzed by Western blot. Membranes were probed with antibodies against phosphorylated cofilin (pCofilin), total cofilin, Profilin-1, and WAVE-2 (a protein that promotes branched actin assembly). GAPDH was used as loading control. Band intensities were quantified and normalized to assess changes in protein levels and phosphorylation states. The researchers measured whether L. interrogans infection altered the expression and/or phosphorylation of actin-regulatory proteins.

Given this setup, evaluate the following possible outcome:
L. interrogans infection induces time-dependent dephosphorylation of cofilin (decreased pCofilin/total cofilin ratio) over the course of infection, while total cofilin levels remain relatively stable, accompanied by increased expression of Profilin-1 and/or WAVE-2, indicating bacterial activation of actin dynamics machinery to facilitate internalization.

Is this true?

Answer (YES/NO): NO